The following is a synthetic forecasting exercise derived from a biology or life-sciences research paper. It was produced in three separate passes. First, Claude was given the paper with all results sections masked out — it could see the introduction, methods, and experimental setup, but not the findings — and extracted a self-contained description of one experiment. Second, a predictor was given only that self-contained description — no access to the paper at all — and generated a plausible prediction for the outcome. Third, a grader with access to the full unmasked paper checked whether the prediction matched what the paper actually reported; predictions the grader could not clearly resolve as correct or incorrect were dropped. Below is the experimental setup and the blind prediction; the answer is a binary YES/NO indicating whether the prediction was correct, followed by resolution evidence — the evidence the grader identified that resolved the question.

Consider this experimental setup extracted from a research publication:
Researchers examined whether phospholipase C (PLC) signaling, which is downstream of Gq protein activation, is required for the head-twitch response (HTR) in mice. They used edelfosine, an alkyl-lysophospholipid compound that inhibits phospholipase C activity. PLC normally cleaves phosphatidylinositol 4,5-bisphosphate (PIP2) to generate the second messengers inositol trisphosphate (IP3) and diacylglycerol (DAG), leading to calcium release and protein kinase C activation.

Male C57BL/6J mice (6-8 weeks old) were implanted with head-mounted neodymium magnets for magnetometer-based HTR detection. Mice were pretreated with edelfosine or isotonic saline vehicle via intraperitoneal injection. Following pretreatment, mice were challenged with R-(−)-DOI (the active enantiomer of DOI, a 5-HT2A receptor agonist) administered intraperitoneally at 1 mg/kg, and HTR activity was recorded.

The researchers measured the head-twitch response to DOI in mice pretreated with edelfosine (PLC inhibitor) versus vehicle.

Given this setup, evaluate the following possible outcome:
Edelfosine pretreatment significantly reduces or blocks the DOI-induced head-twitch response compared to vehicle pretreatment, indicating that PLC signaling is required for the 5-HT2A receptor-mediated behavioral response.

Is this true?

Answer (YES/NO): YES